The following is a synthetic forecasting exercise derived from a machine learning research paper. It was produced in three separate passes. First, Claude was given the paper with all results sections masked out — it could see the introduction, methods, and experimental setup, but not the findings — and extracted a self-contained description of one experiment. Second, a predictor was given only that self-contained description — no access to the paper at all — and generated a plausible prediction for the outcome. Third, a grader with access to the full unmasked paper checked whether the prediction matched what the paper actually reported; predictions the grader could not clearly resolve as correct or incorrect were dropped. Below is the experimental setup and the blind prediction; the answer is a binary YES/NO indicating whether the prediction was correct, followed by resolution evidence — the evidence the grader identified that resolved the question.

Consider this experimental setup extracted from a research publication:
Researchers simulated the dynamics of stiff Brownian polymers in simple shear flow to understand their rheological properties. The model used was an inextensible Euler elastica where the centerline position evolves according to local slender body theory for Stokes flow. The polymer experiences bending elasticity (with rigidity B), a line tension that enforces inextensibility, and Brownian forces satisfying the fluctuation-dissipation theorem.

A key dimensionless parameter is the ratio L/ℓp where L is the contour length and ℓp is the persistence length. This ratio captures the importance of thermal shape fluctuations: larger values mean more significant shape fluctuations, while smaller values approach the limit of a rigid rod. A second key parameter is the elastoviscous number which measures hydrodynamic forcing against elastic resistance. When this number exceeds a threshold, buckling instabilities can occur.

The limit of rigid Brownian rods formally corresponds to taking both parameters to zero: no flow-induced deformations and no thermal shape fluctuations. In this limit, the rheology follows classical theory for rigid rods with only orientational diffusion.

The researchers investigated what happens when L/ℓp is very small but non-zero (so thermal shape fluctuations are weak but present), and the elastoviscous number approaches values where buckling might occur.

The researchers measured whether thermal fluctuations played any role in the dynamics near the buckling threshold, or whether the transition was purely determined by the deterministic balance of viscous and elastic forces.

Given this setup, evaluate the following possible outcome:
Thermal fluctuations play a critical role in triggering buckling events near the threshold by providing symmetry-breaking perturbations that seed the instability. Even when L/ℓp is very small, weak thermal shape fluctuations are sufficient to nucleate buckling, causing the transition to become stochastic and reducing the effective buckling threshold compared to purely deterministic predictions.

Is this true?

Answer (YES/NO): NO